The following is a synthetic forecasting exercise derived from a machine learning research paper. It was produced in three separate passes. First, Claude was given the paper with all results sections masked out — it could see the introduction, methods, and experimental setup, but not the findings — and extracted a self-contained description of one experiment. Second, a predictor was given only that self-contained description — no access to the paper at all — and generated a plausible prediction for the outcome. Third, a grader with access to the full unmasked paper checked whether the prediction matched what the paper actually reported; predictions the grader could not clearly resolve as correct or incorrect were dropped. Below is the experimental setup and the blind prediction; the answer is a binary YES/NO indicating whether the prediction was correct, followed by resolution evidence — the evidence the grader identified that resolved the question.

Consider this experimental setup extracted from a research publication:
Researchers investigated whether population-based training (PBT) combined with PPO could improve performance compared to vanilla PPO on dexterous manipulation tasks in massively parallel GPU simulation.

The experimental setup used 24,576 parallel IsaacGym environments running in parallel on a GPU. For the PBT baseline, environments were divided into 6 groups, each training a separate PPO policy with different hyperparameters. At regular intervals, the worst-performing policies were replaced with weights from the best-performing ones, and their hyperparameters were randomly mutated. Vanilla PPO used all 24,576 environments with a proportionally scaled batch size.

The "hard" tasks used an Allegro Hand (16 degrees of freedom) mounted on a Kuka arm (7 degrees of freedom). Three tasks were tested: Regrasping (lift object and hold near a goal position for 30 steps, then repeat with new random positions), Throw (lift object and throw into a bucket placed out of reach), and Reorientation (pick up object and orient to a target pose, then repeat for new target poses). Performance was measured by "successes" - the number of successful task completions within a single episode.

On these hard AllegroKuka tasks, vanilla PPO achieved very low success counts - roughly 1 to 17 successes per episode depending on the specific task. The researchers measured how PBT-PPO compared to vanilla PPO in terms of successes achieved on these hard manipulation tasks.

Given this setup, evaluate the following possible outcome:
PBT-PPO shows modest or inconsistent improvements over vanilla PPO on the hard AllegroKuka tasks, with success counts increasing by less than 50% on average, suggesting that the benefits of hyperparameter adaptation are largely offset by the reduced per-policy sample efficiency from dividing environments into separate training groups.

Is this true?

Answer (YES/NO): NO